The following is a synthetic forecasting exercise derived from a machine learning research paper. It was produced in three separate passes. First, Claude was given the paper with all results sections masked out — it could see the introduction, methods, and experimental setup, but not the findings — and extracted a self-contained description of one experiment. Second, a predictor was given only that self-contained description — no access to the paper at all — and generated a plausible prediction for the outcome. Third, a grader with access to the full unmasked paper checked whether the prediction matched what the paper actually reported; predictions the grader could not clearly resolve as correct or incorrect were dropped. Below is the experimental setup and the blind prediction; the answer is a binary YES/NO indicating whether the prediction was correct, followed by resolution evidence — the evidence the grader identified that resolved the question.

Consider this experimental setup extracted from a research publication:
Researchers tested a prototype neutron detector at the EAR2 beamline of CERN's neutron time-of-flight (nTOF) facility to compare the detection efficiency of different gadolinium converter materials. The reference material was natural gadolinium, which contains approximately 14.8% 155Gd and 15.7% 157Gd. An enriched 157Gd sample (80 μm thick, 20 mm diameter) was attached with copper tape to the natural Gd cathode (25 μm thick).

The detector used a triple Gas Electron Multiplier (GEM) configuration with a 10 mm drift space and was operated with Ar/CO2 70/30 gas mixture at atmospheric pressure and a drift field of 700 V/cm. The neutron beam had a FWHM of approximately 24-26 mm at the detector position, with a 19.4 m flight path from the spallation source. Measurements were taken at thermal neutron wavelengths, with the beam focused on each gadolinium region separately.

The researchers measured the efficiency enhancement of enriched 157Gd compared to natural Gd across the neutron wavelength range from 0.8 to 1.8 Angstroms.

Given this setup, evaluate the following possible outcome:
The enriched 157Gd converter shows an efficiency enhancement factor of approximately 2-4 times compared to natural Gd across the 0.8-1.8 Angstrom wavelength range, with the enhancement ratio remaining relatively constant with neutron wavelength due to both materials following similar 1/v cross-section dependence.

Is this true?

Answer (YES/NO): NO